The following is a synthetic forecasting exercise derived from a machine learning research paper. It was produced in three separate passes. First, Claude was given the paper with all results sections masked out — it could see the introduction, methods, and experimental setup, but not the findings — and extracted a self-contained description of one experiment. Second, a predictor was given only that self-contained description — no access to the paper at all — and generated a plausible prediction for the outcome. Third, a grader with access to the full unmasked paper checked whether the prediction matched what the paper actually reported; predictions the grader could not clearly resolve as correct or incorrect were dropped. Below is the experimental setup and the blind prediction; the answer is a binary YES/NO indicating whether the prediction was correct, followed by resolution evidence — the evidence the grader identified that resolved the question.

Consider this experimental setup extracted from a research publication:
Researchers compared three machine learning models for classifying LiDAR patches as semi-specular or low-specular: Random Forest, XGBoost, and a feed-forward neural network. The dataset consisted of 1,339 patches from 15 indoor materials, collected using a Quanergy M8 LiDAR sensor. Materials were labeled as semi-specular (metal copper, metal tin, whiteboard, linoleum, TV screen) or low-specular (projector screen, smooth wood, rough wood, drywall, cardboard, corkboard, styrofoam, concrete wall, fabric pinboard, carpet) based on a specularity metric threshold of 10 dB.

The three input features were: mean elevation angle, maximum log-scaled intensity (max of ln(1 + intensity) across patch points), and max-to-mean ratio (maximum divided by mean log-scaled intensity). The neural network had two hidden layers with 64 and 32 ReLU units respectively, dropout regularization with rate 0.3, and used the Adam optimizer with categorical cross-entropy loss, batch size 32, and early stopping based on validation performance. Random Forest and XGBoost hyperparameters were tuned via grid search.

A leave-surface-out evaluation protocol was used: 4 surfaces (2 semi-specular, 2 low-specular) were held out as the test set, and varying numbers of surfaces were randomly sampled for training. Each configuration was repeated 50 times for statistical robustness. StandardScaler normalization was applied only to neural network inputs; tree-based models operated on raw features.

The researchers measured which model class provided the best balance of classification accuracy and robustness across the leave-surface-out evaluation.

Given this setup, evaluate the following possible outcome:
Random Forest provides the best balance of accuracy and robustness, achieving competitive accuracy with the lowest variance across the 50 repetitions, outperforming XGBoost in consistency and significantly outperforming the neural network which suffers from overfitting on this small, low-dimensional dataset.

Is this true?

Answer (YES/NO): YES